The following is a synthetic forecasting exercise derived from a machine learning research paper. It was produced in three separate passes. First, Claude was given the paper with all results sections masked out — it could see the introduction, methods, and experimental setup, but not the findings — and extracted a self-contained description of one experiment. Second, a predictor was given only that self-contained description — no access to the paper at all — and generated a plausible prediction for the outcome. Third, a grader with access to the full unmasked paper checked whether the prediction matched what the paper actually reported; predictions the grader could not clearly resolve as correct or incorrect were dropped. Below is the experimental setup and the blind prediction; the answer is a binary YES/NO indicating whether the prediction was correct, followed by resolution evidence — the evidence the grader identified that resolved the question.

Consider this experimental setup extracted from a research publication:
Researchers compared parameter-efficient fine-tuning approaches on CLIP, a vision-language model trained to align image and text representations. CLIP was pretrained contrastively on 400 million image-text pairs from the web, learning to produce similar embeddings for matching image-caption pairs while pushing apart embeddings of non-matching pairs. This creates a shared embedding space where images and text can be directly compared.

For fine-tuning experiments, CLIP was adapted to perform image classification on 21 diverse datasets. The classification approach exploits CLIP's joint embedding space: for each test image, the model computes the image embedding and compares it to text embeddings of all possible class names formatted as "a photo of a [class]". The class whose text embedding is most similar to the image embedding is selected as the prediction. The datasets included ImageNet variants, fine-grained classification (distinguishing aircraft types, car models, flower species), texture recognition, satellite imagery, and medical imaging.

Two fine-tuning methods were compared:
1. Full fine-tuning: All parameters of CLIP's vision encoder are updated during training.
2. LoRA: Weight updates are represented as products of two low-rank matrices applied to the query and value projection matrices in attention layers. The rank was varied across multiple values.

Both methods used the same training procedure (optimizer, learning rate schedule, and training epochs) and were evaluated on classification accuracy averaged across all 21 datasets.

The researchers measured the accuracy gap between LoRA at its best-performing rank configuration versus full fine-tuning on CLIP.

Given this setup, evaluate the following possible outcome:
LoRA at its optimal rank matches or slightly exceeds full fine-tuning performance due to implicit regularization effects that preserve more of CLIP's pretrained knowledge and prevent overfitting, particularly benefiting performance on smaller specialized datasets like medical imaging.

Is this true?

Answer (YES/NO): NO